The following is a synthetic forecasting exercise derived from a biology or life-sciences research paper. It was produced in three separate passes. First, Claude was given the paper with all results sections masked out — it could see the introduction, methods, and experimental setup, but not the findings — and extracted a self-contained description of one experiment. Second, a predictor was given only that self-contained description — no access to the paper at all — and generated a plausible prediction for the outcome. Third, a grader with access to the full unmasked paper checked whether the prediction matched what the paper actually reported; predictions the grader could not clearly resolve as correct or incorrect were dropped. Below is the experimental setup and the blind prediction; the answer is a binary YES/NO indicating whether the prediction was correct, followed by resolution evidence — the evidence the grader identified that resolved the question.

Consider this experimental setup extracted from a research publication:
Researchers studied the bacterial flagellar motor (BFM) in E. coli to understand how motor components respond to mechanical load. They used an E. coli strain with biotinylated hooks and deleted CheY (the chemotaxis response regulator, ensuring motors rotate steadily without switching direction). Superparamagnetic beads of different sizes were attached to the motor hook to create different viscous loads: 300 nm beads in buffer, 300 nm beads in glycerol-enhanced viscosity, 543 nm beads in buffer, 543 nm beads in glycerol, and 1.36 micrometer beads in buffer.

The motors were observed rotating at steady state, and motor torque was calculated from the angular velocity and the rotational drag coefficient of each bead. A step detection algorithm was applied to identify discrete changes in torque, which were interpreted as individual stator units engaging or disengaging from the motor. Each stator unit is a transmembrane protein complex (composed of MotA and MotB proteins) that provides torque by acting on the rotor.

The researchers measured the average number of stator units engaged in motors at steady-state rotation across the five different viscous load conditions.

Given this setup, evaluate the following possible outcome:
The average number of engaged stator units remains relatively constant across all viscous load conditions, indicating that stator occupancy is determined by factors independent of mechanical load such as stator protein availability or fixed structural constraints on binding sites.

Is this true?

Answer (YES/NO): NO